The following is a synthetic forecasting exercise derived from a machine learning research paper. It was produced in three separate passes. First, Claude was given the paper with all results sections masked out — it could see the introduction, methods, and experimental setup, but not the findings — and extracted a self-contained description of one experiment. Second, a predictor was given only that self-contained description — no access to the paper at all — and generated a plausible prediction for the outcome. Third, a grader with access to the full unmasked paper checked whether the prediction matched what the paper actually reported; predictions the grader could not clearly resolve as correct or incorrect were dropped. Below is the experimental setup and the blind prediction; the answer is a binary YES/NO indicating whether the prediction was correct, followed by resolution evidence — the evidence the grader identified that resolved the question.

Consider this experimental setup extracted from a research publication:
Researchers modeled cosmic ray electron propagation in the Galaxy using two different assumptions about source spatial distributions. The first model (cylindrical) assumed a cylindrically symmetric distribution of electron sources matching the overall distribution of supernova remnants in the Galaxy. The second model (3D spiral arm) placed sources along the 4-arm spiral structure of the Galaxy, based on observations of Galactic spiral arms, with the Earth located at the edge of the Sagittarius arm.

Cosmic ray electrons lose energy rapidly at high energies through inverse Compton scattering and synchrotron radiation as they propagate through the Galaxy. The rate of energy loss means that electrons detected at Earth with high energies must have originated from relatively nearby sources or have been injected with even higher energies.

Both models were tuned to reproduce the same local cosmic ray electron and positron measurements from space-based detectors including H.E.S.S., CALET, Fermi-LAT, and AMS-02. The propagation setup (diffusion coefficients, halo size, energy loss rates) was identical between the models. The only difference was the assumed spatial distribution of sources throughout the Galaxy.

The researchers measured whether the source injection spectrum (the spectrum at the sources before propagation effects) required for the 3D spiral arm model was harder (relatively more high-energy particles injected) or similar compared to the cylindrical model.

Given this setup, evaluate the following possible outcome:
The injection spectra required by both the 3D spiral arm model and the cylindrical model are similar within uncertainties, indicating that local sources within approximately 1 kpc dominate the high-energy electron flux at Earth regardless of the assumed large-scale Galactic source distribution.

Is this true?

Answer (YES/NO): NO